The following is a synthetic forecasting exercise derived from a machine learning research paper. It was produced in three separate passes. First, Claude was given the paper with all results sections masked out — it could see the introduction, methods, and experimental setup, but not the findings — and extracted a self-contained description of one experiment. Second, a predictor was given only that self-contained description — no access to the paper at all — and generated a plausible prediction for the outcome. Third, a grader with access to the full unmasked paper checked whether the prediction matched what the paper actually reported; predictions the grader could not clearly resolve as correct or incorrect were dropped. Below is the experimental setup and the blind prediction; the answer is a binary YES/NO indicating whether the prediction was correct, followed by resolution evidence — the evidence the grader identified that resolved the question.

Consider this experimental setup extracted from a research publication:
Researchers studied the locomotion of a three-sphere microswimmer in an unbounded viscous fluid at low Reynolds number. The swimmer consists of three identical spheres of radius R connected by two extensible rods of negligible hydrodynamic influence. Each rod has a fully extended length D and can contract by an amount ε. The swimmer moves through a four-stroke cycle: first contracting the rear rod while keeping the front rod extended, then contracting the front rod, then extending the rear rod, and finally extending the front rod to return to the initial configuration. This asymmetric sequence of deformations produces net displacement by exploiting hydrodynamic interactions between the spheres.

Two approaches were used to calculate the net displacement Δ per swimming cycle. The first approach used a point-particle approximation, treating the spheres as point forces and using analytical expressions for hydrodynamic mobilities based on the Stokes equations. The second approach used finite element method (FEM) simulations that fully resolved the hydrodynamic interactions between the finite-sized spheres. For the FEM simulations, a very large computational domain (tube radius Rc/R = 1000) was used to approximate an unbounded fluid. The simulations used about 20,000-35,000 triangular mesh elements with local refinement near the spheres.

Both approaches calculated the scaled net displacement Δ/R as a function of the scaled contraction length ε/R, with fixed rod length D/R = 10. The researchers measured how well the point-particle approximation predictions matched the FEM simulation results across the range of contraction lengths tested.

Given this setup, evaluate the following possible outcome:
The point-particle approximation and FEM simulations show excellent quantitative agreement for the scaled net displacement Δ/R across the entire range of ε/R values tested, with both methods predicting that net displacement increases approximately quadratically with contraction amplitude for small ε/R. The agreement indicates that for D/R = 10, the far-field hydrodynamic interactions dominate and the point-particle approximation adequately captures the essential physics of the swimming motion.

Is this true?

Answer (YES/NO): NO